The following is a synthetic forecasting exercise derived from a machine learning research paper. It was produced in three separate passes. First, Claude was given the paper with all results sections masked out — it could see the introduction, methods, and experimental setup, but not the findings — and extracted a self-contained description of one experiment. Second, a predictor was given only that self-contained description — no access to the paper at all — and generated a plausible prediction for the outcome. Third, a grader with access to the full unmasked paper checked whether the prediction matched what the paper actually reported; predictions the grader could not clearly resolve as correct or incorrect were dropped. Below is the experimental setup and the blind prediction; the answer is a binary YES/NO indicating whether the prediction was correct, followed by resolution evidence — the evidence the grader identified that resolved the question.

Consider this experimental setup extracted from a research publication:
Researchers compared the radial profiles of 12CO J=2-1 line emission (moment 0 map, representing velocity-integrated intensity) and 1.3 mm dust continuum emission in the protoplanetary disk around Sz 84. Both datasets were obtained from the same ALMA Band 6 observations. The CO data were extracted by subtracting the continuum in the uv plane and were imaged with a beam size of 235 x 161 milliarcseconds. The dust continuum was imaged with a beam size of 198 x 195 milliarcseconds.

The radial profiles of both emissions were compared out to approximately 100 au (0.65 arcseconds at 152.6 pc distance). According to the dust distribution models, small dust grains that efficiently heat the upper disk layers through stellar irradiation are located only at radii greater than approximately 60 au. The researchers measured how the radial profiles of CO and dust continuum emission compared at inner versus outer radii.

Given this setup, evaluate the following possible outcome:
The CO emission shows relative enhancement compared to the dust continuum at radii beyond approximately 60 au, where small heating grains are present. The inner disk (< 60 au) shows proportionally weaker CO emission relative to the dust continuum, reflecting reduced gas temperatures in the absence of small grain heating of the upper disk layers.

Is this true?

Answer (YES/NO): NO